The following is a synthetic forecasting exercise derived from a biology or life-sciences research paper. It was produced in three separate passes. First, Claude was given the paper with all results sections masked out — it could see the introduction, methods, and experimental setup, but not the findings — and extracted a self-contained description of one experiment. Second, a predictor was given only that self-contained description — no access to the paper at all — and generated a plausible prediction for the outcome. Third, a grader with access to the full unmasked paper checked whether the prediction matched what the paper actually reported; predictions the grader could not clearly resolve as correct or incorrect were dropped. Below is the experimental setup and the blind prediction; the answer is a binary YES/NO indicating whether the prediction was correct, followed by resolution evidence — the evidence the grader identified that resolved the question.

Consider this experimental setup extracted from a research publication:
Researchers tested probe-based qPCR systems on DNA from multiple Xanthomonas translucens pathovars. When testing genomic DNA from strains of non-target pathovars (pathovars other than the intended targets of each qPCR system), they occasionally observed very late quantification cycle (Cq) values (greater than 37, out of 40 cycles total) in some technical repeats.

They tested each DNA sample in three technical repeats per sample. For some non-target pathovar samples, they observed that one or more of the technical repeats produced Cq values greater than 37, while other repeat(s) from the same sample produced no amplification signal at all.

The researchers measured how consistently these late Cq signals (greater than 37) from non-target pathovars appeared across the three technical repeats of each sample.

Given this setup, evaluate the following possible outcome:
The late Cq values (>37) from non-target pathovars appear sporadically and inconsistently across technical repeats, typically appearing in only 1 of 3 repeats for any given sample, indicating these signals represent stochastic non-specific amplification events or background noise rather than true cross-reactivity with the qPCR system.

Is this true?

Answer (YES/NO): YES